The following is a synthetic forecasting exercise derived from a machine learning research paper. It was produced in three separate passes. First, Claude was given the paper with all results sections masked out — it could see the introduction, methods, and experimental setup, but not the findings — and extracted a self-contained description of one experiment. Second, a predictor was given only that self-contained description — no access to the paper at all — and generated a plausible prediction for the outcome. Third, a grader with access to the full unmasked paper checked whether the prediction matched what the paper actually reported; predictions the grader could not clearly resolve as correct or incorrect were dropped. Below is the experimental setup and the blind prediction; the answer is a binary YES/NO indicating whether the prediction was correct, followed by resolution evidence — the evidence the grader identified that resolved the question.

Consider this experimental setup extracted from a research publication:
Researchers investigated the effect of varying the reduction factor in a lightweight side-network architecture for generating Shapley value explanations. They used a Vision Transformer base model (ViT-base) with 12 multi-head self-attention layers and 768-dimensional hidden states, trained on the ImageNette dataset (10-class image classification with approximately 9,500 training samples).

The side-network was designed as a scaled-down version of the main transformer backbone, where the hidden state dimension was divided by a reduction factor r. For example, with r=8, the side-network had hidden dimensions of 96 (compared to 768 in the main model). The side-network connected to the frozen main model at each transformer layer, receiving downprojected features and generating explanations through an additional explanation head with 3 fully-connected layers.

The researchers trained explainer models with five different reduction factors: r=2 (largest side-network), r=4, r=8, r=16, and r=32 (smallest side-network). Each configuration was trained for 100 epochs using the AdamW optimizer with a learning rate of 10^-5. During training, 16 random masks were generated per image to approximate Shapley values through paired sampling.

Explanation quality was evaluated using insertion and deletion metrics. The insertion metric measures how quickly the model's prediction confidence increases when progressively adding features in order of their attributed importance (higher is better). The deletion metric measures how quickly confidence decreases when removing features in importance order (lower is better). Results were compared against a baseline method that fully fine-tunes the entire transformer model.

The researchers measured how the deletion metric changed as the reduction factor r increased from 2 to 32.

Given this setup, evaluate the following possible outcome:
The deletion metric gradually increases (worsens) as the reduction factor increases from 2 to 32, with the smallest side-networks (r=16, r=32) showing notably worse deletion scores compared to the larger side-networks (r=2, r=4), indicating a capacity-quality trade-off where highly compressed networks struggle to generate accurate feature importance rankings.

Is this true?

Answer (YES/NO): NO